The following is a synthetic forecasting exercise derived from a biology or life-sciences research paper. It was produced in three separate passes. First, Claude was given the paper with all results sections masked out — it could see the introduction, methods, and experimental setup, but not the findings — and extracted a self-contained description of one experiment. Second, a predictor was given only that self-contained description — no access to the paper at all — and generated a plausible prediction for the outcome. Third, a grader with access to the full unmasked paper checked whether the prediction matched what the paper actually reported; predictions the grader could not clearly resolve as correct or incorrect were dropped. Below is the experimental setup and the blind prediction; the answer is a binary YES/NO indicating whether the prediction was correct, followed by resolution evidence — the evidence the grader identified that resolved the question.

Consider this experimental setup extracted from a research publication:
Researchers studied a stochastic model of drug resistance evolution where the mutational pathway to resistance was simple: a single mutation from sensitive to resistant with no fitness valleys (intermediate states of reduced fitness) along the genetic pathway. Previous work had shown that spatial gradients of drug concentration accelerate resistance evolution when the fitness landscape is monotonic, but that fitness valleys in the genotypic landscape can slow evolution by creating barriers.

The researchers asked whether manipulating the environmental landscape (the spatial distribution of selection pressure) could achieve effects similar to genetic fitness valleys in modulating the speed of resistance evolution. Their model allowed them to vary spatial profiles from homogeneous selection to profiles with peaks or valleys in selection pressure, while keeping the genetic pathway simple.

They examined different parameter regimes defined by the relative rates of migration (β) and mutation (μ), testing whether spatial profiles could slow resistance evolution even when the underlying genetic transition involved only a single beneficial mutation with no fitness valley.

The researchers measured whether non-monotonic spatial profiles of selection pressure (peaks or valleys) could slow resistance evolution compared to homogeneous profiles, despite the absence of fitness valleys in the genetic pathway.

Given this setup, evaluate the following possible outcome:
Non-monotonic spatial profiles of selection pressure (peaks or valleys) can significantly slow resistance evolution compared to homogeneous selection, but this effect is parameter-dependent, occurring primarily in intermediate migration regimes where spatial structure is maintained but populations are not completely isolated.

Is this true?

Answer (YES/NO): NO